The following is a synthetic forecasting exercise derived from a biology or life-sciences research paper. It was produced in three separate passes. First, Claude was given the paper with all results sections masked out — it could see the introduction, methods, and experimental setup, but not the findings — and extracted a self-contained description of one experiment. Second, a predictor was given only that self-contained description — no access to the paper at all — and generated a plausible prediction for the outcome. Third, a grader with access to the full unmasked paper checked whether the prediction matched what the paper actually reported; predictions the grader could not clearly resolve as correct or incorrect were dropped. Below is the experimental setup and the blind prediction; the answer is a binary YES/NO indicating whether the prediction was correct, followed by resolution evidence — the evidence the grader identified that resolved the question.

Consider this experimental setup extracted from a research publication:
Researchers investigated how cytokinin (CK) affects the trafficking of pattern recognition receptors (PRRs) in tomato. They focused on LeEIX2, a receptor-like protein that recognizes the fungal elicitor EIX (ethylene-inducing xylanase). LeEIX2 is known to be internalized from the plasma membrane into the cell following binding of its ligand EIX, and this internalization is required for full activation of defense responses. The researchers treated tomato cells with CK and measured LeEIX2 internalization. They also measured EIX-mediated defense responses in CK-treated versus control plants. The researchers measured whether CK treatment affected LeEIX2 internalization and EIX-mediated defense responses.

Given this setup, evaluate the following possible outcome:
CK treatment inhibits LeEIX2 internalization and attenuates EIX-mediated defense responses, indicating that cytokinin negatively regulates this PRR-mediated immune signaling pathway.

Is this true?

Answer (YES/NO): NO